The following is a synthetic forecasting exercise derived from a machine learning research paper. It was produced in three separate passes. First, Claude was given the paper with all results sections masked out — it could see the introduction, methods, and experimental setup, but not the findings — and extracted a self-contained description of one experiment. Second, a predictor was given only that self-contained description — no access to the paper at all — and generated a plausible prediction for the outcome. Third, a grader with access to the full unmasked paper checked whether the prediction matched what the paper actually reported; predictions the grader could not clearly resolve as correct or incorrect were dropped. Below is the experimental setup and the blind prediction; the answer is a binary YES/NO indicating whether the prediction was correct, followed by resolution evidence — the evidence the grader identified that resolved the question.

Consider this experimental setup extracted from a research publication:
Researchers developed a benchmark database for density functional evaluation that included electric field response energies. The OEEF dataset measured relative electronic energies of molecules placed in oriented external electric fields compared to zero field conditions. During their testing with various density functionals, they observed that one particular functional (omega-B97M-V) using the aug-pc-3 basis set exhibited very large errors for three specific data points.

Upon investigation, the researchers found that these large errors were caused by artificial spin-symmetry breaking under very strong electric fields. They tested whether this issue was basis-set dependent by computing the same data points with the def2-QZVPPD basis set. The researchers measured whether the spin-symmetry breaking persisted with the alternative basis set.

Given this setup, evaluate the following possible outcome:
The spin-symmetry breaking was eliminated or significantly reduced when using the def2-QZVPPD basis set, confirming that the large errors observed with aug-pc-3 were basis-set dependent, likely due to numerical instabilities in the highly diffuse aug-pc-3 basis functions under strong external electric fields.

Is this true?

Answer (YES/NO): YES